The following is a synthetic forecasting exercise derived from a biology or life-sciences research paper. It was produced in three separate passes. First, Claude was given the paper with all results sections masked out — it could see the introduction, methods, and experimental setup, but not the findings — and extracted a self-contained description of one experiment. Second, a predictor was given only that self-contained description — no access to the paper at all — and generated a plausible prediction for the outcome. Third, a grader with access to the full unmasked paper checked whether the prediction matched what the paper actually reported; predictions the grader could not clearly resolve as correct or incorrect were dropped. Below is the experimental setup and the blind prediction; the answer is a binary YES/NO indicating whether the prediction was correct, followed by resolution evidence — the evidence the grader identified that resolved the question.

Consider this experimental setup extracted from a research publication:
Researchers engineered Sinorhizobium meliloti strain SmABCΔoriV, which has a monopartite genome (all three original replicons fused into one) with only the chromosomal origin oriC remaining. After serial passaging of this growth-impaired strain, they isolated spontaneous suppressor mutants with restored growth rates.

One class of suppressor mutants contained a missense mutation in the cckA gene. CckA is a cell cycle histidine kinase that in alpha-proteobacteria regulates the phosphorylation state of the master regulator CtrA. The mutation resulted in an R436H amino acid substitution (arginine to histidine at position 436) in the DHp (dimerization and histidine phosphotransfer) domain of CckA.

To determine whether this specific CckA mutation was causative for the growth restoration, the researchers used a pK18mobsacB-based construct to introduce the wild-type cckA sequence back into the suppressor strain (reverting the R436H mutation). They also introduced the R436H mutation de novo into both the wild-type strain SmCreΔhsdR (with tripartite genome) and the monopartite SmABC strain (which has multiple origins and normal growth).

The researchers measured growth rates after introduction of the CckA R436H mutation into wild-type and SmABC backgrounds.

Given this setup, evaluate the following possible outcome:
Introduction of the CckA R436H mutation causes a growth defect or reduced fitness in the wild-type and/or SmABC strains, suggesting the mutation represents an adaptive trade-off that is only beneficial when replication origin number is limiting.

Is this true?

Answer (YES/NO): YES